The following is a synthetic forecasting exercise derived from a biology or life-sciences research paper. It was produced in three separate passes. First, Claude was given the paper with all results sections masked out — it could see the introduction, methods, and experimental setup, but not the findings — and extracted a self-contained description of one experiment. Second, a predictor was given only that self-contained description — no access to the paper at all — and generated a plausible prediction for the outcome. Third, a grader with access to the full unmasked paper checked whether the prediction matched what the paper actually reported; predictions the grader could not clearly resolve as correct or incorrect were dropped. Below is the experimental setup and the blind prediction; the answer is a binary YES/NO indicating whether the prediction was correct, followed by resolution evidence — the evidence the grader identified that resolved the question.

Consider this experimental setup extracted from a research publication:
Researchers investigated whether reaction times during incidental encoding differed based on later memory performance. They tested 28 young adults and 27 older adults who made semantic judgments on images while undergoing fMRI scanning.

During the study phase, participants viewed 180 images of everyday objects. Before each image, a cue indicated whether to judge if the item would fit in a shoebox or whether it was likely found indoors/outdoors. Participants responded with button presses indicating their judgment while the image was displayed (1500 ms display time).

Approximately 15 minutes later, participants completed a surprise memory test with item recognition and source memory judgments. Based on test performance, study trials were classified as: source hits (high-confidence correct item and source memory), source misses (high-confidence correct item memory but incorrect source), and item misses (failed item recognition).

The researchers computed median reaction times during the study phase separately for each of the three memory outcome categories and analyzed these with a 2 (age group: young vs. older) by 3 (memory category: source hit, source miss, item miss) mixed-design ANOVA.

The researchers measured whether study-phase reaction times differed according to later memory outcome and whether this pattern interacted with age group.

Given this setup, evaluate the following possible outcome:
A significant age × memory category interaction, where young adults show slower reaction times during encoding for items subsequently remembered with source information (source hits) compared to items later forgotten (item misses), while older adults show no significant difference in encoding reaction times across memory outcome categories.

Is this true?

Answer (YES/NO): NO